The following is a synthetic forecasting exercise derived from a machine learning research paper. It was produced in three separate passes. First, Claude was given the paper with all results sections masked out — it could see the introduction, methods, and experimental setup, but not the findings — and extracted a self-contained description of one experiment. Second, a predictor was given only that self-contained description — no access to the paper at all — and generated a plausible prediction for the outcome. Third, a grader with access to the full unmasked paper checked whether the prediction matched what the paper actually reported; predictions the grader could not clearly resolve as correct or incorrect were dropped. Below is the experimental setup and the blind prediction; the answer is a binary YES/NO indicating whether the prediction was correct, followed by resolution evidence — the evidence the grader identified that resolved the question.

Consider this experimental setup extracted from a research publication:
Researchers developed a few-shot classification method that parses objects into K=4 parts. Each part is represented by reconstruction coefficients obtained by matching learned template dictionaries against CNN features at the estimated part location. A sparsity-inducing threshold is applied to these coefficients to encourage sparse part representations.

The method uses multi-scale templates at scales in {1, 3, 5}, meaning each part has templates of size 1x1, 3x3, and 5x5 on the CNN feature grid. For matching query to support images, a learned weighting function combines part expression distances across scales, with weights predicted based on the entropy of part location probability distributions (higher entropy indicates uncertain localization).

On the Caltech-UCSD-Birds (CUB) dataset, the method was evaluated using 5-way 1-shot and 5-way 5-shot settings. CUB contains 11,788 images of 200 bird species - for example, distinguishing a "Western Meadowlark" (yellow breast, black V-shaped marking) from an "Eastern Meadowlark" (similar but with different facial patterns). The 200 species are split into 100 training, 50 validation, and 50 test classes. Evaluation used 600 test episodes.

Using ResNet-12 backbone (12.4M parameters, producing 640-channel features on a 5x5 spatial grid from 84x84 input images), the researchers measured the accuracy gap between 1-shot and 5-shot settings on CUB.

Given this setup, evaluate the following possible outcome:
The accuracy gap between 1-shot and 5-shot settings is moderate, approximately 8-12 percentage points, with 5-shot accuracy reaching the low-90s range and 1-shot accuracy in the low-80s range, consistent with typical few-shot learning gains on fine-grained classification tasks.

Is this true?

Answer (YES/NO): YES